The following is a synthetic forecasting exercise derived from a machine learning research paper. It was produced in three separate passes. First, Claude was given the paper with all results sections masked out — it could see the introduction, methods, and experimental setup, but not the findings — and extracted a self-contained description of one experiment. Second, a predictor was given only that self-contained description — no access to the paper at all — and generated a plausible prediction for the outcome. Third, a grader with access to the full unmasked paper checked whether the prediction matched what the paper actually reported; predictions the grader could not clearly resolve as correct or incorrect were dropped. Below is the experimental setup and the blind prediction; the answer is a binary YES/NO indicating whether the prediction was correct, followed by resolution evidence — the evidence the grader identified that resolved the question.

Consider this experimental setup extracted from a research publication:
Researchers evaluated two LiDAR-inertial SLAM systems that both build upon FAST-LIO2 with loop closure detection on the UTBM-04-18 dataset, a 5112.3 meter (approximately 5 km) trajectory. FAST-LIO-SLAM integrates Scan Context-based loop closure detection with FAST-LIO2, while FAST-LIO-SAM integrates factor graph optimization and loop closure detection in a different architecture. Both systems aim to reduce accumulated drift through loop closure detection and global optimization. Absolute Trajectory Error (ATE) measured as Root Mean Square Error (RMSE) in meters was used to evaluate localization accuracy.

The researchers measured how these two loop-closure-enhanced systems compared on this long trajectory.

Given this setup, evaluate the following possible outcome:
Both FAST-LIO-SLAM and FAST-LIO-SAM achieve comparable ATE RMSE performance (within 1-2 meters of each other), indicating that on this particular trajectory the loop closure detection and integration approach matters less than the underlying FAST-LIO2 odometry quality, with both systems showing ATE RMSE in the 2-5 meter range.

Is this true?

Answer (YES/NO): NO